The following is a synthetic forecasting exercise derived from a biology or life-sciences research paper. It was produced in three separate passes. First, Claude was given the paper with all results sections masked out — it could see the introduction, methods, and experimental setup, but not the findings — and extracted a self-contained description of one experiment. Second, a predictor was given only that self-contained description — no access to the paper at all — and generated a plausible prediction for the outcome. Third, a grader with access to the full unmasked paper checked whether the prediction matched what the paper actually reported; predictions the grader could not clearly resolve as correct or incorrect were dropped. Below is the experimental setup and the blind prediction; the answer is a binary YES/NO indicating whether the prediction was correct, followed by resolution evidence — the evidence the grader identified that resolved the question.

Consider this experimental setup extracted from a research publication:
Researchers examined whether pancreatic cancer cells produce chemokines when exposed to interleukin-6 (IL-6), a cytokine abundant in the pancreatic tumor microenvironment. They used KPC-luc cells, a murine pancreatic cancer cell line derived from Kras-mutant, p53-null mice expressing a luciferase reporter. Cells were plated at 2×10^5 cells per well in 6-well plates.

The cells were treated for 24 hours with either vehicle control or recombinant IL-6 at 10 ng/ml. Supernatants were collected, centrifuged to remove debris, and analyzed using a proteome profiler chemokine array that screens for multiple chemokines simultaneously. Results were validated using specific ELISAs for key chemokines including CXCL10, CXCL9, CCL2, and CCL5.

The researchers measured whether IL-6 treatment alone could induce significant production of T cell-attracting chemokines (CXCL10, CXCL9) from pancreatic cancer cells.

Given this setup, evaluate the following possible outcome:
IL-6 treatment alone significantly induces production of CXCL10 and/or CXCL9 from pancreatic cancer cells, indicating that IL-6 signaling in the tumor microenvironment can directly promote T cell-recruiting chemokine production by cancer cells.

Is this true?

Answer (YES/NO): NO